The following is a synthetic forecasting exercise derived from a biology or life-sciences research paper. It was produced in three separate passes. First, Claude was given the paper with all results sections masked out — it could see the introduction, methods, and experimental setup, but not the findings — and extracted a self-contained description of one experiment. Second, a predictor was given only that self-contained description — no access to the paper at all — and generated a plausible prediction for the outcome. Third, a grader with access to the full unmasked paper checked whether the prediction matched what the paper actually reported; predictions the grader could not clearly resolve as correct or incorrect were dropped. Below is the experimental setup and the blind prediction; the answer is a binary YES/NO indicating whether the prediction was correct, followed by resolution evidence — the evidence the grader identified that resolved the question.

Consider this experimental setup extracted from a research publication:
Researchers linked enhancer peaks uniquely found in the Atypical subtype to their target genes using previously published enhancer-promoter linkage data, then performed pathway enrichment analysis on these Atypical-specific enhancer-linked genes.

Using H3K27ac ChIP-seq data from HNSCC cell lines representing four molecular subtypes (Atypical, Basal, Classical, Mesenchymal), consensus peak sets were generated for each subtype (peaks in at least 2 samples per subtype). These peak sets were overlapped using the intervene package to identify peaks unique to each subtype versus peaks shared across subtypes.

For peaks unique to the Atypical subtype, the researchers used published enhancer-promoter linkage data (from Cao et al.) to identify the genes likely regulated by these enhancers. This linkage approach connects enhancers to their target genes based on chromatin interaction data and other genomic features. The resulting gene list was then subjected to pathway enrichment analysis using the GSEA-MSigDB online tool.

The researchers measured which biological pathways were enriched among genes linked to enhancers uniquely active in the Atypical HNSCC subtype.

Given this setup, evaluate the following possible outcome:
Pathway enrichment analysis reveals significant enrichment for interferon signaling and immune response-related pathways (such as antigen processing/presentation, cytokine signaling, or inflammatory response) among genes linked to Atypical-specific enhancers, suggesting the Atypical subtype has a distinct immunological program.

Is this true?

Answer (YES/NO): NO